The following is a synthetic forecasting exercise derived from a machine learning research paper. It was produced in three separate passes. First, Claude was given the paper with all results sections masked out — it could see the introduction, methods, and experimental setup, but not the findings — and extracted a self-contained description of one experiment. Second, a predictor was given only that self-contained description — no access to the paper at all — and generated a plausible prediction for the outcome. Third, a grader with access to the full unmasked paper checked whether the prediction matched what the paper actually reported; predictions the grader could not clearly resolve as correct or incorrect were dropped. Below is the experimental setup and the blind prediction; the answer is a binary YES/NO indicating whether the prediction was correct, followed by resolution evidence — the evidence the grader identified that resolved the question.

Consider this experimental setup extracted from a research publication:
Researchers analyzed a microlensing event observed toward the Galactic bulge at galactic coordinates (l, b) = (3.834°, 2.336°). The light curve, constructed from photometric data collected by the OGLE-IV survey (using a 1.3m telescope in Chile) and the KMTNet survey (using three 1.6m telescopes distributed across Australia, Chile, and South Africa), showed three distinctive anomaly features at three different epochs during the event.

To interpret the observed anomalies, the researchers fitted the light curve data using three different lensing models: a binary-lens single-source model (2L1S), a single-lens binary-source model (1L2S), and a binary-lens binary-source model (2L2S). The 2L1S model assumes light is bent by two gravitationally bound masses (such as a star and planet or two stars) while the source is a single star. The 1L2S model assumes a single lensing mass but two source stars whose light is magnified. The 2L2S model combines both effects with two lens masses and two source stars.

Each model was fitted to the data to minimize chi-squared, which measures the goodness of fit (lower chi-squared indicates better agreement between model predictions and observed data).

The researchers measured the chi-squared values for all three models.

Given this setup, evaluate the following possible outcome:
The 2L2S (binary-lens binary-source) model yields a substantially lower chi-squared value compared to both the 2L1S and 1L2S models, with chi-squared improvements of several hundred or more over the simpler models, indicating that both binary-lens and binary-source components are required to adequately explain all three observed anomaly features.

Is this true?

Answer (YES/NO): NO